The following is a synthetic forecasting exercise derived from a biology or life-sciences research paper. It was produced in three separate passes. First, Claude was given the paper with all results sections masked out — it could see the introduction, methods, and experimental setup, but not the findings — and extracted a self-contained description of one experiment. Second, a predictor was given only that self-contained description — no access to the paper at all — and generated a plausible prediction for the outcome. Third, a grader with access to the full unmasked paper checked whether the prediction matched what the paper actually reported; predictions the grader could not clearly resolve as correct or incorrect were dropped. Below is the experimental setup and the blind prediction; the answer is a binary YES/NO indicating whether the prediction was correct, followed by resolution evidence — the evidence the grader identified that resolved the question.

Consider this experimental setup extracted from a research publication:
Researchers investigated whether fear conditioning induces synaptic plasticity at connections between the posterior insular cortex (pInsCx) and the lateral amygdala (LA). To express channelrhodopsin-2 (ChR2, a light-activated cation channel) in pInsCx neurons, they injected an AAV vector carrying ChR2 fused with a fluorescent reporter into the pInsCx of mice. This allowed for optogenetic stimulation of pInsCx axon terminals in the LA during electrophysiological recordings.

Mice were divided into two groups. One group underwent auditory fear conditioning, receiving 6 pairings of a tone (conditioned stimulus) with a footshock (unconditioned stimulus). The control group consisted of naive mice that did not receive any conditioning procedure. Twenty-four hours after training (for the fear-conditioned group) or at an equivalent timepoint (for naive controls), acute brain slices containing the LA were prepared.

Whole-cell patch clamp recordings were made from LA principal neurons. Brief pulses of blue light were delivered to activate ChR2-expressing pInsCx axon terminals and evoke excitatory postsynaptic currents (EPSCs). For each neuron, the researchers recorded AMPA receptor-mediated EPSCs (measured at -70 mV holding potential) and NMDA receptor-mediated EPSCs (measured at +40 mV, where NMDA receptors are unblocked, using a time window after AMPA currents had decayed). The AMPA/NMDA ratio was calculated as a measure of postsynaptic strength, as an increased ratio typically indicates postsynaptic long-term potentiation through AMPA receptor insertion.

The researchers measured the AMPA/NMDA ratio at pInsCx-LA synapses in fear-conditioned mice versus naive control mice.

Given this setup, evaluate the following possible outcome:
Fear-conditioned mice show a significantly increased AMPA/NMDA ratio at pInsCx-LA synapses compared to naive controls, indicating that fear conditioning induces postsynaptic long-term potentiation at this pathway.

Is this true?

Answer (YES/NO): YES